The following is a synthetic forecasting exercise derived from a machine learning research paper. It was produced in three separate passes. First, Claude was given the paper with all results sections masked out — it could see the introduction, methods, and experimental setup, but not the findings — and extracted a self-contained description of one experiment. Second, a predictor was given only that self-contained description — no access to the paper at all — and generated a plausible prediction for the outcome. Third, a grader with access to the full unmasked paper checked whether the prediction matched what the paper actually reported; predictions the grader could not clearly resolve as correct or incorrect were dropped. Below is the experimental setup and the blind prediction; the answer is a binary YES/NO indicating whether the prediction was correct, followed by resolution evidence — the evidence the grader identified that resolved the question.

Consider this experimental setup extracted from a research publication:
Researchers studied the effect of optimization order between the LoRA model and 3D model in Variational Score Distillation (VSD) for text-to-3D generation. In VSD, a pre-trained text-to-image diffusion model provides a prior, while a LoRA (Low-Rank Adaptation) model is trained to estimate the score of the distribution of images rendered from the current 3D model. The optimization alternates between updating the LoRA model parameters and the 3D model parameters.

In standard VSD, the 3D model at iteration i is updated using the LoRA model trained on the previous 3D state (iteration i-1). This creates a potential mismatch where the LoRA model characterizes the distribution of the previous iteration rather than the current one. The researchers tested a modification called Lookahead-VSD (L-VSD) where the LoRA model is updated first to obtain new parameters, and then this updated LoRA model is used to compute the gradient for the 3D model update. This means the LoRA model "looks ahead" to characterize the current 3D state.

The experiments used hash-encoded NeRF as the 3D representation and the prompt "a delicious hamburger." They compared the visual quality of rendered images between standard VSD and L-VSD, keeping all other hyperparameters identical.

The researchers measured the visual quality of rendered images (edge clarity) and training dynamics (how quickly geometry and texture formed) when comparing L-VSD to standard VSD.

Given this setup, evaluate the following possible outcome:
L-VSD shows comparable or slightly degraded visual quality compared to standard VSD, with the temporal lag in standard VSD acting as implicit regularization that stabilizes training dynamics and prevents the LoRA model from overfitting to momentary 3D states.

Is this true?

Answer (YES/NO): NO